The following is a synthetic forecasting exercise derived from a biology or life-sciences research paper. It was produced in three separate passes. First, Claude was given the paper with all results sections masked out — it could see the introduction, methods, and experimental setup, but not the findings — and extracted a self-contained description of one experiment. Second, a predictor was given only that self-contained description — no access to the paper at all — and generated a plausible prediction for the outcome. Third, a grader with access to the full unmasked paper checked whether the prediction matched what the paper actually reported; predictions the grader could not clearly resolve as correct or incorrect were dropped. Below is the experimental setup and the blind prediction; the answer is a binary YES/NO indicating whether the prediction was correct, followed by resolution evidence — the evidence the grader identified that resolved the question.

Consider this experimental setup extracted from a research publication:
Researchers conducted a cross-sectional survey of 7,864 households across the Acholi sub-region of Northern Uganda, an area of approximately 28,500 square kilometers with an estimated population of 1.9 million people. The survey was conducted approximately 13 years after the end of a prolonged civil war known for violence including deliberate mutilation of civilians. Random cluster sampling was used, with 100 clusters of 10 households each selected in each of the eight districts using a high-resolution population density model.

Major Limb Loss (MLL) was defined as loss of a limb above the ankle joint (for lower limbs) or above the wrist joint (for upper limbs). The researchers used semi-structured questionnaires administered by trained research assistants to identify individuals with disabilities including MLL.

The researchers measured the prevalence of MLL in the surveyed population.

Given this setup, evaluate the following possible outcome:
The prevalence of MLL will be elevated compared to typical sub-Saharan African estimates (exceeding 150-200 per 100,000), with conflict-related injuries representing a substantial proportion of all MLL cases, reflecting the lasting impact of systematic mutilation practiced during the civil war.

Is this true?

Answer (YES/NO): YES